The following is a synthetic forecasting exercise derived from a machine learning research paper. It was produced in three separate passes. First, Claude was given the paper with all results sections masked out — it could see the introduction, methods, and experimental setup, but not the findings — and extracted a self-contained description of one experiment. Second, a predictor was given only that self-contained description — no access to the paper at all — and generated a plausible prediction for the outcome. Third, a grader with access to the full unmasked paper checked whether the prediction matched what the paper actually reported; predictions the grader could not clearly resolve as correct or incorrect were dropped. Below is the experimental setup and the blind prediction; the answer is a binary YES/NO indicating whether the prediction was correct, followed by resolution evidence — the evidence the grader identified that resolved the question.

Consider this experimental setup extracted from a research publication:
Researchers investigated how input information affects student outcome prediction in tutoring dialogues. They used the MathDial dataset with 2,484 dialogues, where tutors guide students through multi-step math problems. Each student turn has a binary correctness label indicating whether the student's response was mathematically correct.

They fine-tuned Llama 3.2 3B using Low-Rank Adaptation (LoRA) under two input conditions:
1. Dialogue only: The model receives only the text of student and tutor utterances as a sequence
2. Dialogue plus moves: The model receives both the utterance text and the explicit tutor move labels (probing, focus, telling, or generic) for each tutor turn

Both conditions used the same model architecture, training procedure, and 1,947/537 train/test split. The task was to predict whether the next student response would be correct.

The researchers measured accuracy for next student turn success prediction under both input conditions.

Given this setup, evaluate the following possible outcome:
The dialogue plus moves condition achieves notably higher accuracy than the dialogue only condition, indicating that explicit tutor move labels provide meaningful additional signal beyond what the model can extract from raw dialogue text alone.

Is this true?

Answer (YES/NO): YES